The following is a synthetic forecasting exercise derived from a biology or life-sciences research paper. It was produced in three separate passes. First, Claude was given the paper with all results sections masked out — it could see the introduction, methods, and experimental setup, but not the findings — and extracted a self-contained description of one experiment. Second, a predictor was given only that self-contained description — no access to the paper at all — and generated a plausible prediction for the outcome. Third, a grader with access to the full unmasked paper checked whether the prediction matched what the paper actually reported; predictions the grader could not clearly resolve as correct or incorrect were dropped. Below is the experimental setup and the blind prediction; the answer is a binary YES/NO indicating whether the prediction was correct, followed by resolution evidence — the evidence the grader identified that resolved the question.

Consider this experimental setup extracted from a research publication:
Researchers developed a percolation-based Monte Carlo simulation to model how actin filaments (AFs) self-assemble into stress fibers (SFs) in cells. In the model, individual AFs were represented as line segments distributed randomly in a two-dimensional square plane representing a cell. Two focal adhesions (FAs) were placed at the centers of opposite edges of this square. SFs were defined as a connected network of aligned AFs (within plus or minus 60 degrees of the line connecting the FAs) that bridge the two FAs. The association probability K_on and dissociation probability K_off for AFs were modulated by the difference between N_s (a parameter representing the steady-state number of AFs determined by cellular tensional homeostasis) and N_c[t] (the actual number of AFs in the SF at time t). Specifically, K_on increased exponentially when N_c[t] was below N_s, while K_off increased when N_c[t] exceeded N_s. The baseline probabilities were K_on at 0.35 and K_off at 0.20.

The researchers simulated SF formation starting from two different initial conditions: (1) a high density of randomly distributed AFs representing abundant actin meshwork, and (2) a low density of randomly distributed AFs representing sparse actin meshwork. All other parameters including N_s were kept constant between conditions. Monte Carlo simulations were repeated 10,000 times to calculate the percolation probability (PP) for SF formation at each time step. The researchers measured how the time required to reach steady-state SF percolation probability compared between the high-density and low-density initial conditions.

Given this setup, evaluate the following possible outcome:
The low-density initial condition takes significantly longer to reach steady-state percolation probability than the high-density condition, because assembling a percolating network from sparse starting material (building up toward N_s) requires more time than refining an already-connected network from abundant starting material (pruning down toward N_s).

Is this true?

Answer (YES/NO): NO